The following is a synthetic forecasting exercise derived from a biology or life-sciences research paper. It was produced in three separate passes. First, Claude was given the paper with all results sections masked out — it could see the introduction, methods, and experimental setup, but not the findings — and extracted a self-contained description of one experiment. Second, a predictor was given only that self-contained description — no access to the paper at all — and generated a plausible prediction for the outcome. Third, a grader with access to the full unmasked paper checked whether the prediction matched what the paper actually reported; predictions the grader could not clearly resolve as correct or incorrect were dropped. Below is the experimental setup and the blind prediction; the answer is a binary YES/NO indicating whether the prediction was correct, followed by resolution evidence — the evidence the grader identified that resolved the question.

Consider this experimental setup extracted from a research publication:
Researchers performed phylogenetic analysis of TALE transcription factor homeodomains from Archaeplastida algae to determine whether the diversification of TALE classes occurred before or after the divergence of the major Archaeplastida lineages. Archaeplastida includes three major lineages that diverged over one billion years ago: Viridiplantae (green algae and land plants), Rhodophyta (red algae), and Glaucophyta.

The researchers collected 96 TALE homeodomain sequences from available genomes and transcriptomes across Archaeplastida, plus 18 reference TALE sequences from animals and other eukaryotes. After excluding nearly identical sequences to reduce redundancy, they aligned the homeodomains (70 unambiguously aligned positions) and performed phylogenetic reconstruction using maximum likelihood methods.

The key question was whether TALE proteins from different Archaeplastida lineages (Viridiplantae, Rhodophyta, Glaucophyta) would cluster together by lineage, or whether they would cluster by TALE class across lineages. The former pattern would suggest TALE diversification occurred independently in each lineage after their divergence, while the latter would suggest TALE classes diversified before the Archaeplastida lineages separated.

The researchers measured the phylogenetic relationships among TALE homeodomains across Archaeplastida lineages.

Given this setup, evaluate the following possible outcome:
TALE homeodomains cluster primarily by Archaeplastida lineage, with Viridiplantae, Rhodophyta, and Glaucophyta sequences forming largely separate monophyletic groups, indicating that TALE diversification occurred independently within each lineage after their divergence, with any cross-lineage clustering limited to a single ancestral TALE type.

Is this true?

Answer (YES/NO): NO